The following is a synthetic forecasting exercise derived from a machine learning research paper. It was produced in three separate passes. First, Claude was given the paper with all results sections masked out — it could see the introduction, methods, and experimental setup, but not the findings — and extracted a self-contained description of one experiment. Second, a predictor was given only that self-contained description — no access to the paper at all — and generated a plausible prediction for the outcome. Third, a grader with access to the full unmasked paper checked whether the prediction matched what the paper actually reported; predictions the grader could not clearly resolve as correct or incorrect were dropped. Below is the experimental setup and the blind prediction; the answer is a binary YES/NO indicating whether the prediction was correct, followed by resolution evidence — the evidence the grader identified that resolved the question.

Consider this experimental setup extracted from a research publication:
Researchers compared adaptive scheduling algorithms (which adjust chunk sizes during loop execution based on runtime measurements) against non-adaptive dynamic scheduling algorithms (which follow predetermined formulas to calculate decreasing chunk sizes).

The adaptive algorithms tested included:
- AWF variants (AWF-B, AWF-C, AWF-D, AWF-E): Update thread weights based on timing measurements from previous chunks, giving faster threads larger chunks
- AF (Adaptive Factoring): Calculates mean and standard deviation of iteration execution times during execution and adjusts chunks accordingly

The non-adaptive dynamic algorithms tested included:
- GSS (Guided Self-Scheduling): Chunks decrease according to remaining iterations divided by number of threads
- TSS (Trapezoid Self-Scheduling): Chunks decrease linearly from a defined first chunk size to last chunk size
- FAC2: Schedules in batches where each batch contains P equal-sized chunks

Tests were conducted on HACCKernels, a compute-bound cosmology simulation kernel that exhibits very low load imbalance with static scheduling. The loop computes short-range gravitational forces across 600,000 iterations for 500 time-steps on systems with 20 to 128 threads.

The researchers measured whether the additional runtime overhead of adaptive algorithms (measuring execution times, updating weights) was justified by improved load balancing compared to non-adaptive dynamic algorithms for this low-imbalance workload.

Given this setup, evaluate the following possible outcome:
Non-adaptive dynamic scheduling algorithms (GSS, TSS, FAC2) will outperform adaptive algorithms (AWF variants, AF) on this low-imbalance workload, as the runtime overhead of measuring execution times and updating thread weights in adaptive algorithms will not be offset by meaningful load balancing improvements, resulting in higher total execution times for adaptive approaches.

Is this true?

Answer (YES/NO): NO